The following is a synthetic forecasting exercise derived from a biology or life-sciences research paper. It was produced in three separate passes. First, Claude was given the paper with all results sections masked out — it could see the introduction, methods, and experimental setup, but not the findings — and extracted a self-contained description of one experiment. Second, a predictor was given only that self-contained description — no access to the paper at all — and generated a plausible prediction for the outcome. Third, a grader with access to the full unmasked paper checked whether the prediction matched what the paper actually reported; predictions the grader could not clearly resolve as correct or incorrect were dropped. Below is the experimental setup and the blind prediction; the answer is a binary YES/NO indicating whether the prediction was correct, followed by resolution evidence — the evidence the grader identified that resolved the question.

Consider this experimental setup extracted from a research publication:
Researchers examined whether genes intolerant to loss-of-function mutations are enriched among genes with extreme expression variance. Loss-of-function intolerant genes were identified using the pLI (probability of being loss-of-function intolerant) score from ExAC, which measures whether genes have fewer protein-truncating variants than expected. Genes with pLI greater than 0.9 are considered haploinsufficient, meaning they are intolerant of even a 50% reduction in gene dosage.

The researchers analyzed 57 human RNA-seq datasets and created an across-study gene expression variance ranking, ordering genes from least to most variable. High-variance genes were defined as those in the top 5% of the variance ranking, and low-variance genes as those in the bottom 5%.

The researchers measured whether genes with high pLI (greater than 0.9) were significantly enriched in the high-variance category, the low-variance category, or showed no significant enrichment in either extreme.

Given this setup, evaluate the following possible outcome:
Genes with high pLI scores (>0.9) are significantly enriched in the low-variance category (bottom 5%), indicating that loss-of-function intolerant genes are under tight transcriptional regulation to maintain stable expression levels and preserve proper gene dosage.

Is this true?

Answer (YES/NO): YES